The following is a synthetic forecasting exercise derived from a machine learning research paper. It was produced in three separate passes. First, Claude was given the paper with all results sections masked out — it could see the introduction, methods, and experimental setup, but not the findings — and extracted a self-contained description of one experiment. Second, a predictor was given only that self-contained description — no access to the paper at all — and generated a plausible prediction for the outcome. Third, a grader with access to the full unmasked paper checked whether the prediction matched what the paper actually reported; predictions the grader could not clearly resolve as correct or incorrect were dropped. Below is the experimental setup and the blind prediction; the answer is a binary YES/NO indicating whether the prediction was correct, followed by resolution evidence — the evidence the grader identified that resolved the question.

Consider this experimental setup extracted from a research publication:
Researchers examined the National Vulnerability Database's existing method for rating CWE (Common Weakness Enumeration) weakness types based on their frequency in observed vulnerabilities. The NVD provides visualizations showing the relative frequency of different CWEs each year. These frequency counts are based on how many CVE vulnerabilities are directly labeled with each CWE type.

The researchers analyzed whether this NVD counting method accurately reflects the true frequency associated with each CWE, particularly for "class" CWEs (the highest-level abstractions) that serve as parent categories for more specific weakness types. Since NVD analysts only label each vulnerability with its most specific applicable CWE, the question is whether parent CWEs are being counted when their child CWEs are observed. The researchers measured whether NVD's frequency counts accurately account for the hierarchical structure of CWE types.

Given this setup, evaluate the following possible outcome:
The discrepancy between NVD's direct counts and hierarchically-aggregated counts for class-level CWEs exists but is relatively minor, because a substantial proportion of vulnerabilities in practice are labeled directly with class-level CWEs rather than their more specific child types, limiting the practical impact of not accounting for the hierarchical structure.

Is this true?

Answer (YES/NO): NO